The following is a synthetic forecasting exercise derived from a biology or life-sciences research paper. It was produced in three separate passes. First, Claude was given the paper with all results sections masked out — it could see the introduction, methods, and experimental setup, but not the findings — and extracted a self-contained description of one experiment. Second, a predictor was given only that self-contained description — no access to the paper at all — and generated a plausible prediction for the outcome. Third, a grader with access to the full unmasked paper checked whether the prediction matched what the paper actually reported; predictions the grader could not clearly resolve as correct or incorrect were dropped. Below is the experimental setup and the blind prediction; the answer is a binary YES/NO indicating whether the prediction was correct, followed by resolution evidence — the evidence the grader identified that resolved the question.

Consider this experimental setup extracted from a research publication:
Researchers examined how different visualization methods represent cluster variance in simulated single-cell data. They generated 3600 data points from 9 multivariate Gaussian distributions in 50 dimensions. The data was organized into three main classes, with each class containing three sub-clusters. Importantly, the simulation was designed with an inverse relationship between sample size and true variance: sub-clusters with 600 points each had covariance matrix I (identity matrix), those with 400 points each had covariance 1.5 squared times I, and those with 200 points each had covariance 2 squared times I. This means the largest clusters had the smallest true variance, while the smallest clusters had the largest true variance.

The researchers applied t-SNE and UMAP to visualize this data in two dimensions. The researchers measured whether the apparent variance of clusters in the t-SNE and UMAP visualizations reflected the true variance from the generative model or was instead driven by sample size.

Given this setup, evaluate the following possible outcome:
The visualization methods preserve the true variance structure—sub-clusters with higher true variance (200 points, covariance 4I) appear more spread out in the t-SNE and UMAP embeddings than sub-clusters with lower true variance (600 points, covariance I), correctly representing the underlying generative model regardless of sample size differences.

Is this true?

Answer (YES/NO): NO